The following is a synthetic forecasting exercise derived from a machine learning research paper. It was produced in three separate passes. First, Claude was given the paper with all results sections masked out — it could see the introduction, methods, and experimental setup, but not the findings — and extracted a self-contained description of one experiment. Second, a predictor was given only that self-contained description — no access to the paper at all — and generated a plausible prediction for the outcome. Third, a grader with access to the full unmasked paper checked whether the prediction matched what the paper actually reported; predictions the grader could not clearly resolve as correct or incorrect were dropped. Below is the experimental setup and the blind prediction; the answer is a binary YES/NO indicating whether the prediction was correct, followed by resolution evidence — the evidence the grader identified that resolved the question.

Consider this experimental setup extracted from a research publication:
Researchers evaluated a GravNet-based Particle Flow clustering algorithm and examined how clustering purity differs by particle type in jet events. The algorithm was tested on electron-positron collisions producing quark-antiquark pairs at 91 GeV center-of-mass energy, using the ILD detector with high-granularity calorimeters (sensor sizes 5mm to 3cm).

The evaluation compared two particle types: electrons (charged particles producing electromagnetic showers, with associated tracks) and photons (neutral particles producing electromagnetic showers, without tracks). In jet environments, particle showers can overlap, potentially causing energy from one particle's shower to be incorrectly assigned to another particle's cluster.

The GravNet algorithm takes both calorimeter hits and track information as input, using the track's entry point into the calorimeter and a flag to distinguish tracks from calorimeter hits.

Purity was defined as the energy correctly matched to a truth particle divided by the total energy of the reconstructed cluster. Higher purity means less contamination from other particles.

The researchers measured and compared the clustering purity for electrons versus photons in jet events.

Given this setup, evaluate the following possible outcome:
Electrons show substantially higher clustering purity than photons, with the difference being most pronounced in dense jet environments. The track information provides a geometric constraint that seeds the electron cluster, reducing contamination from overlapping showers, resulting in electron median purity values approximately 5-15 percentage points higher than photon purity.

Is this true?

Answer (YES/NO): NO